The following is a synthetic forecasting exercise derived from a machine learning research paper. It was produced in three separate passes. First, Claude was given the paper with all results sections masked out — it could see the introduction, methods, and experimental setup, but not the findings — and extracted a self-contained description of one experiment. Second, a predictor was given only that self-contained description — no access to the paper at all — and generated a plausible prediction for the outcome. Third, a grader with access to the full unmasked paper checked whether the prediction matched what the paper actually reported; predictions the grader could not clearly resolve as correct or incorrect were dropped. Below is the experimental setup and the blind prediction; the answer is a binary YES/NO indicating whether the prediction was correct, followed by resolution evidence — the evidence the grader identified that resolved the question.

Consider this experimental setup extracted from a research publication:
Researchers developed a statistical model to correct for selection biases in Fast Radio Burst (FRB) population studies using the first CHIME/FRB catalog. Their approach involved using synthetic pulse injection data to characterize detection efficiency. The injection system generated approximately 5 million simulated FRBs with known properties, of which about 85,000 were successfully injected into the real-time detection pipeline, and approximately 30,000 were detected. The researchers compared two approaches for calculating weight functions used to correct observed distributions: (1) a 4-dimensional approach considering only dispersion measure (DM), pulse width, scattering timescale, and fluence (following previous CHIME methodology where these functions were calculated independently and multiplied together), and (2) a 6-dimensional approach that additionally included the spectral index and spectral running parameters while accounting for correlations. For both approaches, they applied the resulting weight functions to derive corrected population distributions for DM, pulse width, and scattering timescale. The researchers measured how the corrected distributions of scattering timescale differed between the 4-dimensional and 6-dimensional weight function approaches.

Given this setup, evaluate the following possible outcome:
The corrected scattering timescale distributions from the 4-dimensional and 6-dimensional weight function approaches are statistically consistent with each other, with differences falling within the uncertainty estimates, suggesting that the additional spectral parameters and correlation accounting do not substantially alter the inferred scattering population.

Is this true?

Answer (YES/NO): NO